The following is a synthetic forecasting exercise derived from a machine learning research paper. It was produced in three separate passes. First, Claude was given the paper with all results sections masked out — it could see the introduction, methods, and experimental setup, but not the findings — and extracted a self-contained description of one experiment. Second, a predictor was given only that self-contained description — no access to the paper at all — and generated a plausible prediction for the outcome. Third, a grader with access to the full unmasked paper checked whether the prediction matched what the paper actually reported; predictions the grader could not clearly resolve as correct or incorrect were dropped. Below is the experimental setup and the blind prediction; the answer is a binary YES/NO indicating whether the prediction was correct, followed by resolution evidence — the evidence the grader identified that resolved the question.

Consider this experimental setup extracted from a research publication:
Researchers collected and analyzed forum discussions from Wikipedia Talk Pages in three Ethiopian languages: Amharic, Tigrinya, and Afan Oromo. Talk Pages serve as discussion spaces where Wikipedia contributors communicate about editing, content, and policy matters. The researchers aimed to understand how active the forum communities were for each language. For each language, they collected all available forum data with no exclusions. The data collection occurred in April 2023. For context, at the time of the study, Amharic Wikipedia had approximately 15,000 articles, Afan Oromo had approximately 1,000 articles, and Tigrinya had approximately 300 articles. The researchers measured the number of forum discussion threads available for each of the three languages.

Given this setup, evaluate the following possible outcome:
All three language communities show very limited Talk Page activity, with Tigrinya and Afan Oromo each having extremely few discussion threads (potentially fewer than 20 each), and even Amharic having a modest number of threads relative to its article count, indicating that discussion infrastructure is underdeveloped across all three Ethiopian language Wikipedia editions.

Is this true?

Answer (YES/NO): YES